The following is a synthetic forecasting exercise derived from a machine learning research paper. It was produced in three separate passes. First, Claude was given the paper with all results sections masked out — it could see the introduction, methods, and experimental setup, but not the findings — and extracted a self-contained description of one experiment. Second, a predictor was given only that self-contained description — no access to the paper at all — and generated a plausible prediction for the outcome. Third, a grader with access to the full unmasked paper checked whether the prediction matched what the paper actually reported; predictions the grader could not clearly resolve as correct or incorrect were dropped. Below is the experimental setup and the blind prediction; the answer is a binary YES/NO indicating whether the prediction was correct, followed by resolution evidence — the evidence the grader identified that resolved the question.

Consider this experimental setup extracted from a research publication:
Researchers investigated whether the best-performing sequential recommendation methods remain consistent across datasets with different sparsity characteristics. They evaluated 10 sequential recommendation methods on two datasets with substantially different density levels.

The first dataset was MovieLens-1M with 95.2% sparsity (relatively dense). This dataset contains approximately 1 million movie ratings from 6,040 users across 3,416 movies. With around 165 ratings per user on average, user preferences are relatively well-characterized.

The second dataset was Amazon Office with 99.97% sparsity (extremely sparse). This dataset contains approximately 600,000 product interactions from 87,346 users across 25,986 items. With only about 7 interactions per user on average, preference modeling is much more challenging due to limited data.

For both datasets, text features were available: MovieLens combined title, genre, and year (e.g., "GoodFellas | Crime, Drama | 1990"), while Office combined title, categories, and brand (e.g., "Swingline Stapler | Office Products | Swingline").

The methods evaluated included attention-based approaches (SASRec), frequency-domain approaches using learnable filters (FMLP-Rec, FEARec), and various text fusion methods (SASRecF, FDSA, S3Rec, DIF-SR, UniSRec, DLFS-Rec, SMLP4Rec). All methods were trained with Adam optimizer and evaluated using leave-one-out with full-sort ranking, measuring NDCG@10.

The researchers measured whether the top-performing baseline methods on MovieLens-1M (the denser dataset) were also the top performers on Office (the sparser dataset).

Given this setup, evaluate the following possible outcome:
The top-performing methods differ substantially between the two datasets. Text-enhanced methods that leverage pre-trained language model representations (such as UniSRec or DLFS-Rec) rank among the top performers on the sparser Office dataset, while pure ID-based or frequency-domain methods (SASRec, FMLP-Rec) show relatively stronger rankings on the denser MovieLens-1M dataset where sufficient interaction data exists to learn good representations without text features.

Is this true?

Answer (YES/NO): NO